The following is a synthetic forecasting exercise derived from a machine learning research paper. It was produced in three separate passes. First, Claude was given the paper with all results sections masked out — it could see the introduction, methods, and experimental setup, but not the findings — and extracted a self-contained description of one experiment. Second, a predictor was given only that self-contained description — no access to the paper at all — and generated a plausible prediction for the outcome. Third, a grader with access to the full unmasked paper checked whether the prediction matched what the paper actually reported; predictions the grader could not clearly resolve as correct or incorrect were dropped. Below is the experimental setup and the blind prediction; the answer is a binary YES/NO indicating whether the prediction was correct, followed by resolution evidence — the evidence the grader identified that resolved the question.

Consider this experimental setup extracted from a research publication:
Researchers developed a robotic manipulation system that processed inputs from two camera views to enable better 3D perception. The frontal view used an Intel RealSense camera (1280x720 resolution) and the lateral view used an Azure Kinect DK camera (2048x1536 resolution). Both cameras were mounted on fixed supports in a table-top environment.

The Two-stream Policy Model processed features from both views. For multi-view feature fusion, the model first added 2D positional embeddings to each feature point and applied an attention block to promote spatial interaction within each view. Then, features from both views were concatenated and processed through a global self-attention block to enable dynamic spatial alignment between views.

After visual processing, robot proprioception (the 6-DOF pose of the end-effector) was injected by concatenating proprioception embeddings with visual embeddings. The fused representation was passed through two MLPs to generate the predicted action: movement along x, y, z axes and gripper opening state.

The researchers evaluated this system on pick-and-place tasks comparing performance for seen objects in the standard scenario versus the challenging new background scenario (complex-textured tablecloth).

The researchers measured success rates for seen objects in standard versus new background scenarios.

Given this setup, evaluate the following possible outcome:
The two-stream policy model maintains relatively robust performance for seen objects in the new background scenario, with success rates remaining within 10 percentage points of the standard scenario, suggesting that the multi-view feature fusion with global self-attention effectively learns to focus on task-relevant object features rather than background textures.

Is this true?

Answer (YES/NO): NO